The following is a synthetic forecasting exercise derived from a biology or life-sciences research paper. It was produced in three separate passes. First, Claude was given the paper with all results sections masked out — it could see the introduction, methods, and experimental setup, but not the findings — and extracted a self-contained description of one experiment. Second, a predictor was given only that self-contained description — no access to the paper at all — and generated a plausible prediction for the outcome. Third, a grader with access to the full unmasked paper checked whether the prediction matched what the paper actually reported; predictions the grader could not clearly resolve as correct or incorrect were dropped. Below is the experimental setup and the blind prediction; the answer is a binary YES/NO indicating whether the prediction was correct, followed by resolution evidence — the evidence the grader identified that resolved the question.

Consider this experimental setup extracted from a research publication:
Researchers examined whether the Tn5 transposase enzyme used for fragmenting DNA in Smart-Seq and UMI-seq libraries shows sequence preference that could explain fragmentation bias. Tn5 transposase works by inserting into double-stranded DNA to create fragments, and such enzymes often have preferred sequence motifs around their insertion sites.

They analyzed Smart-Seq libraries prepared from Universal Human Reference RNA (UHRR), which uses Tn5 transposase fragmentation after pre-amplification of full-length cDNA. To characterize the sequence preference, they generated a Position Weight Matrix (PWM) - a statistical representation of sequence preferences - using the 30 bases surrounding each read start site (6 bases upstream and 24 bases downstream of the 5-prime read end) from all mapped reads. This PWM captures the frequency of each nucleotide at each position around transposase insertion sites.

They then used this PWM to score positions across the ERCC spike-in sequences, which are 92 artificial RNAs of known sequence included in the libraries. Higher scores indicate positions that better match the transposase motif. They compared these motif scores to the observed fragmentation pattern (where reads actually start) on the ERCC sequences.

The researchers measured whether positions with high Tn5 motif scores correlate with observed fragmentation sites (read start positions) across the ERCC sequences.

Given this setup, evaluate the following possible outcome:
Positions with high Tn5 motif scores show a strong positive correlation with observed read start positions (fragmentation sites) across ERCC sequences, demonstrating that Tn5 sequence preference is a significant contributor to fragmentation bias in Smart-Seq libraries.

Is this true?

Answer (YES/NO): NO